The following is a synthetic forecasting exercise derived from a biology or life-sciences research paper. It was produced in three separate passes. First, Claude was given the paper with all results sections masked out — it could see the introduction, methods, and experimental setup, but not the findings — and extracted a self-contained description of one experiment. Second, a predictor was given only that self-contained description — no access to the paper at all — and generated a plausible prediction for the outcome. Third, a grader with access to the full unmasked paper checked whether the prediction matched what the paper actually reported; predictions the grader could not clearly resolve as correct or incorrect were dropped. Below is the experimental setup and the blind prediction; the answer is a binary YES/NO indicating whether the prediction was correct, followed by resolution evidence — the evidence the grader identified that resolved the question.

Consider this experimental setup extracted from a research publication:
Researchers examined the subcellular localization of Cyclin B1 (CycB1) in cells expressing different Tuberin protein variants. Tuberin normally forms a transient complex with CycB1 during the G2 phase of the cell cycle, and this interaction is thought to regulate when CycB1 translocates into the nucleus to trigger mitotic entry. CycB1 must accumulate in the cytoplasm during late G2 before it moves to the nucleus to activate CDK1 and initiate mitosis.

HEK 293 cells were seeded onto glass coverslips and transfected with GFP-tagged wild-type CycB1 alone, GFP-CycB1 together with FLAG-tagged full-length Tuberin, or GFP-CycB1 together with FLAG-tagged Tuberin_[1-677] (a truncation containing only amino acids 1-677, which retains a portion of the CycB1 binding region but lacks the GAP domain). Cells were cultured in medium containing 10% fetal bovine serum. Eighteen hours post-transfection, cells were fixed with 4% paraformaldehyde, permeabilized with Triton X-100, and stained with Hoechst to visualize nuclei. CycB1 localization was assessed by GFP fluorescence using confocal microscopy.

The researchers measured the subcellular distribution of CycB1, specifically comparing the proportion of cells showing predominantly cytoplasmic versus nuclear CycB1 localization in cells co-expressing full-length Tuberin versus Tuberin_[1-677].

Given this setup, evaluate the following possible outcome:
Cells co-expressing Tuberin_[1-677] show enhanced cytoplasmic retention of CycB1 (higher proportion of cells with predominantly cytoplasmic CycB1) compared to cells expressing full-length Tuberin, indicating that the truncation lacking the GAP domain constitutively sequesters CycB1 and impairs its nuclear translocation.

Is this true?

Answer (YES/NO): NO